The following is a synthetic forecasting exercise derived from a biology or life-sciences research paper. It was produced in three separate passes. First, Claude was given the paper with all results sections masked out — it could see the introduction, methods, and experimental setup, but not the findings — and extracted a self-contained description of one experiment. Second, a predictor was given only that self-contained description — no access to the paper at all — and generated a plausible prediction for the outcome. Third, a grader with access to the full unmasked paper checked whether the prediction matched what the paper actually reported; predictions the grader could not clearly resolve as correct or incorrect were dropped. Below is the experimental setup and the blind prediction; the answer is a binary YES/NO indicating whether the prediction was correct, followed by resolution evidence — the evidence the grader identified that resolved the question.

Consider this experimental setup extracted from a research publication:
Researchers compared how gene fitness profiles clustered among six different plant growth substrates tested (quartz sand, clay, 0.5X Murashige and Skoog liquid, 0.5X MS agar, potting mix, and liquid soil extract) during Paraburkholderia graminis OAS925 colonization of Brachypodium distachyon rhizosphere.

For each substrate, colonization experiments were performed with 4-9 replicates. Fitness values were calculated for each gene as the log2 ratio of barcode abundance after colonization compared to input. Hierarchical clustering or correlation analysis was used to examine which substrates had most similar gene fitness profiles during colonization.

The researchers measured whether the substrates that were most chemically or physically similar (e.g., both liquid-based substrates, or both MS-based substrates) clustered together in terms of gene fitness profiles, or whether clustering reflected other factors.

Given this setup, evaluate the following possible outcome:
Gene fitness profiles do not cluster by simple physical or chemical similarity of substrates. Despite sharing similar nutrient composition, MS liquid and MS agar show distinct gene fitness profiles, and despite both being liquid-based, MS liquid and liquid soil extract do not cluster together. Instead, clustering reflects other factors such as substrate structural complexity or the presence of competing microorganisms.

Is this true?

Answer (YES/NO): NO